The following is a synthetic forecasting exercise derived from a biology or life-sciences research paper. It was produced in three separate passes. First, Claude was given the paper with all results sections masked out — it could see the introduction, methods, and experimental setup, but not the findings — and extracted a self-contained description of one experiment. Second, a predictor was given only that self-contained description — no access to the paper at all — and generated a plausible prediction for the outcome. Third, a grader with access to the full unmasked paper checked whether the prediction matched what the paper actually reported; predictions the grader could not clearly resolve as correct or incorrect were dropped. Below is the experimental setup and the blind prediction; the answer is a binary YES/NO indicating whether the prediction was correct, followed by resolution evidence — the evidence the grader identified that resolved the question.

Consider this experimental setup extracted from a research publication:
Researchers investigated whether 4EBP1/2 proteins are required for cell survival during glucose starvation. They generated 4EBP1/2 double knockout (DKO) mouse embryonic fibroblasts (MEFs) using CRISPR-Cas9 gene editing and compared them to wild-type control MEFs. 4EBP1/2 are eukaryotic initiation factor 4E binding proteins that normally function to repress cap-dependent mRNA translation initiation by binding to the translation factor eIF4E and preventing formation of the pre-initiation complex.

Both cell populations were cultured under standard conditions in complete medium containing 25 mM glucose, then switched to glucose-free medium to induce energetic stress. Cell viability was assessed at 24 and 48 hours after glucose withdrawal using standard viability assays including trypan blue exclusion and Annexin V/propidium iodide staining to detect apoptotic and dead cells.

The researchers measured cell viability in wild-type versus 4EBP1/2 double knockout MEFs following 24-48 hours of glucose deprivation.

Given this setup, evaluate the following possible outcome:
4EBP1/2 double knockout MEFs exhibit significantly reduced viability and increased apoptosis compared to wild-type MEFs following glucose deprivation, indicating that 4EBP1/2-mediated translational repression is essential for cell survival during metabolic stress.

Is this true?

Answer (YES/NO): YES